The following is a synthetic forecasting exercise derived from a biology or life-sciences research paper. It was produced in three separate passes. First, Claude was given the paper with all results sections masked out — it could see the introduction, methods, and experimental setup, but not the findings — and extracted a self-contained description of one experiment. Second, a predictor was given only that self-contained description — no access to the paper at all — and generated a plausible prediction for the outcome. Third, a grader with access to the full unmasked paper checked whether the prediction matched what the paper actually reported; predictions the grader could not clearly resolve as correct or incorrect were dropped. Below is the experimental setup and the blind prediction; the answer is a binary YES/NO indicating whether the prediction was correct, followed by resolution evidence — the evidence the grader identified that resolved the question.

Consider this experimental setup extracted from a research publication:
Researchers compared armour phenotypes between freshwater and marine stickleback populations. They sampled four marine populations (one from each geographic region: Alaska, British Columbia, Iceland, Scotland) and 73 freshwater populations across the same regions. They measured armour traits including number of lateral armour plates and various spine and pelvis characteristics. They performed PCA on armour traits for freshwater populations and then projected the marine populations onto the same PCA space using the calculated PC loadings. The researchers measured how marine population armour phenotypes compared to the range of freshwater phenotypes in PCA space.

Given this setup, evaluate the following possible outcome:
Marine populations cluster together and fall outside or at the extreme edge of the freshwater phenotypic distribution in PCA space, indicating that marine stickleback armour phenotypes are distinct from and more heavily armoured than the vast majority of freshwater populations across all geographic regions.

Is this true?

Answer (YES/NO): YES